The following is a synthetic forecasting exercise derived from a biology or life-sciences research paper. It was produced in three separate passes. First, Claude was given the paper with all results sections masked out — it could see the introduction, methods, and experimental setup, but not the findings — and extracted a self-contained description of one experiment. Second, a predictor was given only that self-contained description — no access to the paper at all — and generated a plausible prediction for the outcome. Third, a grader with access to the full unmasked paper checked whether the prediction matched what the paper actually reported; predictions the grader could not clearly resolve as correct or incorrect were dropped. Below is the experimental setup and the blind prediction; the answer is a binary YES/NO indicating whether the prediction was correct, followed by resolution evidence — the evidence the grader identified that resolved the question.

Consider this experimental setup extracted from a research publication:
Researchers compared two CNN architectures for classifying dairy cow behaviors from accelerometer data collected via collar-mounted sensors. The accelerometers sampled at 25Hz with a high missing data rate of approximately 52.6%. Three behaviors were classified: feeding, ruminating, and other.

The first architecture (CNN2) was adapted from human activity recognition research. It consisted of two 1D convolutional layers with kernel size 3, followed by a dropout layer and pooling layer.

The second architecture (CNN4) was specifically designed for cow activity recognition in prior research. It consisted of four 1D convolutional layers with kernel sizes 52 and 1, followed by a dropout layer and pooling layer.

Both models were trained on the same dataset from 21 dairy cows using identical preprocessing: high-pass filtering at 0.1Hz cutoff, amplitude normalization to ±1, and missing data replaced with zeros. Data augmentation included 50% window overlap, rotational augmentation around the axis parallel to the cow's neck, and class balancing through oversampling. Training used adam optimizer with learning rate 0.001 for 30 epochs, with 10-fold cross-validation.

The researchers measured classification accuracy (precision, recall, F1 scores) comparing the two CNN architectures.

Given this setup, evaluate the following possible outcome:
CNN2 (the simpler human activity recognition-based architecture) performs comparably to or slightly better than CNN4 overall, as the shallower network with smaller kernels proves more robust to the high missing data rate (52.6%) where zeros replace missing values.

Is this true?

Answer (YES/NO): NO